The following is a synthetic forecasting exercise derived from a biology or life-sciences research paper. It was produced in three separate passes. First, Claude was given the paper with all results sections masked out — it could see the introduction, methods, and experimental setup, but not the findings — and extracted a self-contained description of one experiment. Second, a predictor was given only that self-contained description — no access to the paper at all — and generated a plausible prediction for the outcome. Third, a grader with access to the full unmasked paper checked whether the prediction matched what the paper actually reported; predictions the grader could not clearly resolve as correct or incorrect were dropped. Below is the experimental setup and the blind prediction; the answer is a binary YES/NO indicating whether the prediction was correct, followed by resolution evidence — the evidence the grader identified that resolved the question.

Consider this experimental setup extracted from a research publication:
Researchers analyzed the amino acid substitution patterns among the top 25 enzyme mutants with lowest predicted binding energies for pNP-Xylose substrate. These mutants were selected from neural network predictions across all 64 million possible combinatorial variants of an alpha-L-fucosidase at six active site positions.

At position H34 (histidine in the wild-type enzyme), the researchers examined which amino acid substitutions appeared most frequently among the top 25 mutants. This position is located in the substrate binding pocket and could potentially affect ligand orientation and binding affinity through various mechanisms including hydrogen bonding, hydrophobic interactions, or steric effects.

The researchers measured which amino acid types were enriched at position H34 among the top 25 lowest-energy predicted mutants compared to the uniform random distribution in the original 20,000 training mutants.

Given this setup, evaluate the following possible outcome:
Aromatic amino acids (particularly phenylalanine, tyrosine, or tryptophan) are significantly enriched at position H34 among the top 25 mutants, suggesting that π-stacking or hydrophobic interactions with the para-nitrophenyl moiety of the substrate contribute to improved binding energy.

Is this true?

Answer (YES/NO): NO